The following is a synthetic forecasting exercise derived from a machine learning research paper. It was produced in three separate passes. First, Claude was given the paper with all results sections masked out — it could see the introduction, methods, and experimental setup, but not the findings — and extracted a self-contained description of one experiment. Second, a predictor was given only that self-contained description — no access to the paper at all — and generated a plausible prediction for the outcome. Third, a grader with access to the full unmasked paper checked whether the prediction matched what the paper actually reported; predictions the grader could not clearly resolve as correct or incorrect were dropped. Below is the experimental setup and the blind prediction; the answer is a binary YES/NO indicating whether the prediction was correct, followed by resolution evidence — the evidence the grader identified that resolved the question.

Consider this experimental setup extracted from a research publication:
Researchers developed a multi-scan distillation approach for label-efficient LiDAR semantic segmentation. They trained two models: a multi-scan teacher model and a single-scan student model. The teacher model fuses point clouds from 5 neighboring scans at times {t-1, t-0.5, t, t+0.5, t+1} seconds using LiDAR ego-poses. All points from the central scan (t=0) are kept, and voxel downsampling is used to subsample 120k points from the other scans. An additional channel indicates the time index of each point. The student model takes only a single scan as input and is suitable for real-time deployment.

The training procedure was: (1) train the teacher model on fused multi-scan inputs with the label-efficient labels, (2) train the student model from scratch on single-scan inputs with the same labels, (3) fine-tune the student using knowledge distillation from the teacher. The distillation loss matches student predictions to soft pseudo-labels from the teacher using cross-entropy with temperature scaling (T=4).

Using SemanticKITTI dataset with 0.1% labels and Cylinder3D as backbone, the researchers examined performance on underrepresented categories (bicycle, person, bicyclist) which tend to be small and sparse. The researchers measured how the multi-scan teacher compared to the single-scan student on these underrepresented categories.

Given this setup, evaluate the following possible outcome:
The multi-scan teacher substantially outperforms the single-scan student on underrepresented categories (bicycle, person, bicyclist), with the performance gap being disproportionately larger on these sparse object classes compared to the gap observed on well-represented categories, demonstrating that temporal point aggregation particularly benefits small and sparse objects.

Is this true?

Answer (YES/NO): YES